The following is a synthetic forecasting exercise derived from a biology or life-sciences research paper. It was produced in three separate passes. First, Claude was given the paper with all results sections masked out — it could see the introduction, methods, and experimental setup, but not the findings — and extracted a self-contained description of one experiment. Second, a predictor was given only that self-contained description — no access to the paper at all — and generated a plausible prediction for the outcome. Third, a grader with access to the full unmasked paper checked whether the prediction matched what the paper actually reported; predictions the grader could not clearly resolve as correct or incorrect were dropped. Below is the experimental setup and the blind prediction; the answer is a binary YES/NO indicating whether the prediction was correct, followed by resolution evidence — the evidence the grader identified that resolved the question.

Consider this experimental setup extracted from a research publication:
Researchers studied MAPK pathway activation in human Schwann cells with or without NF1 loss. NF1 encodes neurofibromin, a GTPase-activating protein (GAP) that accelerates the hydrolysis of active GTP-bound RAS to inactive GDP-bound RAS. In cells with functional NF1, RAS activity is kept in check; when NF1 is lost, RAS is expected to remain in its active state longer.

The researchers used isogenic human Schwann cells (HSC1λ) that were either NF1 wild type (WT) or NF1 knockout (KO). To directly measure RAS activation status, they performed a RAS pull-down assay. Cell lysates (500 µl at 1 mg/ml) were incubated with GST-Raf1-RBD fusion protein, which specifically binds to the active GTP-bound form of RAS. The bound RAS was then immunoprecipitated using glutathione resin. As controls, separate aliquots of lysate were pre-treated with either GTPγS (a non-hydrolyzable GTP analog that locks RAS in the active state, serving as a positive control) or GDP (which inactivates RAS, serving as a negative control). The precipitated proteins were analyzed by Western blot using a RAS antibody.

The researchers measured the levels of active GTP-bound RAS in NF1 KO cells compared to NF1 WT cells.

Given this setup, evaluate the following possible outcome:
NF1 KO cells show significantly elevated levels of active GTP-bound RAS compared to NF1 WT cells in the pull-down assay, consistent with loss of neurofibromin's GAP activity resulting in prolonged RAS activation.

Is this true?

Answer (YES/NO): YES